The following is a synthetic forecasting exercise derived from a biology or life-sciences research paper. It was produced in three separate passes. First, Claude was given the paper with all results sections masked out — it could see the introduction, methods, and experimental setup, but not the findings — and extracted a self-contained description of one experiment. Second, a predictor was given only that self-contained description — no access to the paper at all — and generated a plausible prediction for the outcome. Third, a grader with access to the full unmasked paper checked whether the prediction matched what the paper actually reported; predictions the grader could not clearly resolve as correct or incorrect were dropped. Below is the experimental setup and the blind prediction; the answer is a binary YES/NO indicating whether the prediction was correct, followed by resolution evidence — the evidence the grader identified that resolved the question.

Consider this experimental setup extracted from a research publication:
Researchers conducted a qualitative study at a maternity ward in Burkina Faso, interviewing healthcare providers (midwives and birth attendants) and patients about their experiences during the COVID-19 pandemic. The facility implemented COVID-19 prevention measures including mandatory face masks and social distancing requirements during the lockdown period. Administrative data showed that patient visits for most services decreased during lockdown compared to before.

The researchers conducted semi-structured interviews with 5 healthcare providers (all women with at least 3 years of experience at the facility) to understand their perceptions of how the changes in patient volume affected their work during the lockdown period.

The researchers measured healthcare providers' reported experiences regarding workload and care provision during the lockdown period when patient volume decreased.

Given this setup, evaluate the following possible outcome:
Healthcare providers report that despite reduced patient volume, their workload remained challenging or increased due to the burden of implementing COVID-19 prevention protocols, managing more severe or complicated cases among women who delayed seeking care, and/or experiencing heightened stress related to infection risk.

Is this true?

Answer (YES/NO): NO